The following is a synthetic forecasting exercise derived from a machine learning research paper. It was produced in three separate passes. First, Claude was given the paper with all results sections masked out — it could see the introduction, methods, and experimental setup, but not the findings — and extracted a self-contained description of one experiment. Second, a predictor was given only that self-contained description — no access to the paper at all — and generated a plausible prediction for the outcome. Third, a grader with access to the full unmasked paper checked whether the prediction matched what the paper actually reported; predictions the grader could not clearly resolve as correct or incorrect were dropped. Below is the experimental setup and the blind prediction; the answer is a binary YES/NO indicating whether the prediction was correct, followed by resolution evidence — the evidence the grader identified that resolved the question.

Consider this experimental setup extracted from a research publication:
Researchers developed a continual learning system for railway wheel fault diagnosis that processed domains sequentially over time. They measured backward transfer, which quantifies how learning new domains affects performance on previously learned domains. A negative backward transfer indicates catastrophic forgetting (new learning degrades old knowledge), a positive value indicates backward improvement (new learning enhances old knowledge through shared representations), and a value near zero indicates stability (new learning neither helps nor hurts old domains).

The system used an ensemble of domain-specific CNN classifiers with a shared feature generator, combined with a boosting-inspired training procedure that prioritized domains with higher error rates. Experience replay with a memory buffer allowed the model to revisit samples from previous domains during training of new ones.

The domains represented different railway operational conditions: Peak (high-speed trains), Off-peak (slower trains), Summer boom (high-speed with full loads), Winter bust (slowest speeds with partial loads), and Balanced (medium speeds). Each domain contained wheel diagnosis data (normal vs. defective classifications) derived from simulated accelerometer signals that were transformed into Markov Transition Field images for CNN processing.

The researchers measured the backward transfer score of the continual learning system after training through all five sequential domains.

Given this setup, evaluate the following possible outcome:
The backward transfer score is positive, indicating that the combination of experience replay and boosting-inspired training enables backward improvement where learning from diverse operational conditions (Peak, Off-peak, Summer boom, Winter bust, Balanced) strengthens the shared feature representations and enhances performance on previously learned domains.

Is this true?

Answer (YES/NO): NO